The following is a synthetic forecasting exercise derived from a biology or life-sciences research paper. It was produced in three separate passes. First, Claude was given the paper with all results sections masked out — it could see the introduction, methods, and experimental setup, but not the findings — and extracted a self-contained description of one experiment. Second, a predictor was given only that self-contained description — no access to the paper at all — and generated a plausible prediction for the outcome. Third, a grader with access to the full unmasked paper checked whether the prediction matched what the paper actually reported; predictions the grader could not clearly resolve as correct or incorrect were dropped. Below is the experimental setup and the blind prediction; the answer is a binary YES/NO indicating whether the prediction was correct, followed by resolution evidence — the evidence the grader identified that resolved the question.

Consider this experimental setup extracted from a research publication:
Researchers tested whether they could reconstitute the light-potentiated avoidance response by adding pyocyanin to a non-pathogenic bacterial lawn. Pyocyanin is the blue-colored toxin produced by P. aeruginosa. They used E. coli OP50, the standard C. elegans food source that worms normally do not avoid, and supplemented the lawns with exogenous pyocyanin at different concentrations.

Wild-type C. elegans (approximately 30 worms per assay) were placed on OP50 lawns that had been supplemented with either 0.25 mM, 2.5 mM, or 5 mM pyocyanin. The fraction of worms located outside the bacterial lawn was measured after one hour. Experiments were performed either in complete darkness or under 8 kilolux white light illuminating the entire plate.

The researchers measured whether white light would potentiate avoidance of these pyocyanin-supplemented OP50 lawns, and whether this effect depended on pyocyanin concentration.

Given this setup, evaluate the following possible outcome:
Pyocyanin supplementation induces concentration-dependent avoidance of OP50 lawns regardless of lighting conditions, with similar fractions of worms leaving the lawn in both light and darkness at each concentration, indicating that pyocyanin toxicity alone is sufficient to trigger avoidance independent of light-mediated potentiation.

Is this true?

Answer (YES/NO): NO